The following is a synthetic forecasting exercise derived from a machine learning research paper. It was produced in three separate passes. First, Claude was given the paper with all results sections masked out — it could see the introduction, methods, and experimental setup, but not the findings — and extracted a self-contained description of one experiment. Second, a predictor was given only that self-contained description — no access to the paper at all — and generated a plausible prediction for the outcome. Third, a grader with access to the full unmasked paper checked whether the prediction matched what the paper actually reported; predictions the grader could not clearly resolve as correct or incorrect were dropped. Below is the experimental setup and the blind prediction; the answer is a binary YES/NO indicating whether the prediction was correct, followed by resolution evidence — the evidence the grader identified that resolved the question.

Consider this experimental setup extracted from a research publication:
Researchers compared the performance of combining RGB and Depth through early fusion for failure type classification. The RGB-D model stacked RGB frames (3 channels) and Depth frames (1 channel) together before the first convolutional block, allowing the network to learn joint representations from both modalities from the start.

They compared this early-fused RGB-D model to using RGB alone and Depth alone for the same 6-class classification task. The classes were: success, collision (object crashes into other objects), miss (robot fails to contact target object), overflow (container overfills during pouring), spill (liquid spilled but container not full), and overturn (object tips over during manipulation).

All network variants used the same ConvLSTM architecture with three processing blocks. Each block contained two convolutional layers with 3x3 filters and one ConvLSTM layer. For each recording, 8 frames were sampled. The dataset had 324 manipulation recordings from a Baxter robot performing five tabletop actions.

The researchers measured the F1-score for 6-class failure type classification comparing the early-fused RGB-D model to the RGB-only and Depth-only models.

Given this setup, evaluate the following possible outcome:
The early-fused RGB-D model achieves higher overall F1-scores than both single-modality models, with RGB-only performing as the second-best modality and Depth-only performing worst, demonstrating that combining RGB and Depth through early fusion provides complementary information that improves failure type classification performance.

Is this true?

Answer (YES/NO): NO